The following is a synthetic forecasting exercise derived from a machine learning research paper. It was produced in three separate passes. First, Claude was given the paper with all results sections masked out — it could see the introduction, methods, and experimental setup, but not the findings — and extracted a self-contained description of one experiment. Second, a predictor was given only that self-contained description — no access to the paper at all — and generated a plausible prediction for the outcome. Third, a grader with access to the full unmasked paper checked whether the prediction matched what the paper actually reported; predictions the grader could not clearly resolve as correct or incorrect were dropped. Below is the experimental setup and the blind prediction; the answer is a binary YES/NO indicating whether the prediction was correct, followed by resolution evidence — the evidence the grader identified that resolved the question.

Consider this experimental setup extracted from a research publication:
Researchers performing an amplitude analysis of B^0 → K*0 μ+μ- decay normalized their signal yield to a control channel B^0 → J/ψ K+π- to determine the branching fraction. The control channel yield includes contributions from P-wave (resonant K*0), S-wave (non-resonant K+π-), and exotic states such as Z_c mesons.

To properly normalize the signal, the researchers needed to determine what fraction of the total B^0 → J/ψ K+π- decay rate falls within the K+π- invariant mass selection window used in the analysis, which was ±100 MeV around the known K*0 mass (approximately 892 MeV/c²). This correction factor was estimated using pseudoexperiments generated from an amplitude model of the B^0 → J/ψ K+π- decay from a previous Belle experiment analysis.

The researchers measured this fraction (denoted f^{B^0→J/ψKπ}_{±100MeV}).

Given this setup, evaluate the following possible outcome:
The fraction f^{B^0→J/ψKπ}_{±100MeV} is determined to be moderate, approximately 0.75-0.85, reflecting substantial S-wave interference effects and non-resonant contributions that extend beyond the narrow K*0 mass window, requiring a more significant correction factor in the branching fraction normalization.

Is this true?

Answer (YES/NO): NO